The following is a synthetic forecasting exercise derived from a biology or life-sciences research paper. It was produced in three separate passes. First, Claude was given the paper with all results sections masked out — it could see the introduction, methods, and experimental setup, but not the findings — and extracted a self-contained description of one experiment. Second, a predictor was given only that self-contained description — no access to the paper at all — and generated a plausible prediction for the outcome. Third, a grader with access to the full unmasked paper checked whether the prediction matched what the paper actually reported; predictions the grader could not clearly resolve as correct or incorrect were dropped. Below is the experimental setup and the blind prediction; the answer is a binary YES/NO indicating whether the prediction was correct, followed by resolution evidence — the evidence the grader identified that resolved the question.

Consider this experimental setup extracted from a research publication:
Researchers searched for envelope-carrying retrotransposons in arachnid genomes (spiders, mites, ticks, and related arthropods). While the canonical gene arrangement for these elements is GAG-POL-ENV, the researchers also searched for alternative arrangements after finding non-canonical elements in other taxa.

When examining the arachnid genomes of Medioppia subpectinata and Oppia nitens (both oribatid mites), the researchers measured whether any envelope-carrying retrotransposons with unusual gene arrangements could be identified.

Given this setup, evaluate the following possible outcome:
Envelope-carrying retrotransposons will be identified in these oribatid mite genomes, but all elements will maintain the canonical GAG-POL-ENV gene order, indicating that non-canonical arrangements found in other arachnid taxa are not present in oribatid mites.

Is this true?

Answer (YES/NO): NO